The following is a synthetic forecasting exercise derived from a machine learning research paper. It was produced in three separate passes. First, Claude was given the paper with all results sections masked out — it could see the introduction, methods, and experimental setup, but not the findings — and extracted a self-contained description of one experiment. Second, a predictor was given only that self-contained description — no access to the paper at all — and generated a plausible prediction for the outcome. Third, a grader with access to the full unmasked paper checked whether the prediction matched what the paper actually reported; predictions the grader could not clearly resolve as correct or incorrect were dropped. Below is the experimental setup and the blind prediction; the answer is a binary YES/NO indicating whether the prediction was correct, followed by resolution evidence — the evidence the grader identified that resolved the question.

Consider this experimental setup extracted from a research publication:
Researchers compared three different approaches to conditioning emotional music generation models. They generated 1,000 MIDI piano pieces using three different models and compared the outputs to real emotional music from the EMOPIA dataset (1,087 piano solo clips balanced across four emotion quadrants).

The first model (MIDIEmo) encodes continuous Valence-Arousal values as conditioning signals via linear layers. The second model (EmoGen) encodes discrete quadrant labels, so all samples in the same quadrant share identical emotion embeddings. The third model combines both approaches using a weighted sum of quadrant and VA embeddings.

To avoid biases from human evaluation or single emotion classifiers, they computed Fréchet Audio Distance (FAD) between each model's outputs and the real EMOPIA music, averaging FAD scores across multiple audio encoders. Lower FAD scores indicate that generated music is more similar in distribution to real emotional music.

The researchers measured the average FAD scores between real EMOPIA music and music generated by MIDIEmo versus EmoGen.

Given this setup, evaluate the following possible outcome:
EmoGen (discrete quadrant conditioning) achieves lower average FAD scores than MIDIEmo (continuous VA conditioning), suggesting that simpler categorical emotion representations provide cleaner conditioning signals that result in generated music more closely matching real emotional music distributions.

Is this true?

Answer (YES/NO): NO